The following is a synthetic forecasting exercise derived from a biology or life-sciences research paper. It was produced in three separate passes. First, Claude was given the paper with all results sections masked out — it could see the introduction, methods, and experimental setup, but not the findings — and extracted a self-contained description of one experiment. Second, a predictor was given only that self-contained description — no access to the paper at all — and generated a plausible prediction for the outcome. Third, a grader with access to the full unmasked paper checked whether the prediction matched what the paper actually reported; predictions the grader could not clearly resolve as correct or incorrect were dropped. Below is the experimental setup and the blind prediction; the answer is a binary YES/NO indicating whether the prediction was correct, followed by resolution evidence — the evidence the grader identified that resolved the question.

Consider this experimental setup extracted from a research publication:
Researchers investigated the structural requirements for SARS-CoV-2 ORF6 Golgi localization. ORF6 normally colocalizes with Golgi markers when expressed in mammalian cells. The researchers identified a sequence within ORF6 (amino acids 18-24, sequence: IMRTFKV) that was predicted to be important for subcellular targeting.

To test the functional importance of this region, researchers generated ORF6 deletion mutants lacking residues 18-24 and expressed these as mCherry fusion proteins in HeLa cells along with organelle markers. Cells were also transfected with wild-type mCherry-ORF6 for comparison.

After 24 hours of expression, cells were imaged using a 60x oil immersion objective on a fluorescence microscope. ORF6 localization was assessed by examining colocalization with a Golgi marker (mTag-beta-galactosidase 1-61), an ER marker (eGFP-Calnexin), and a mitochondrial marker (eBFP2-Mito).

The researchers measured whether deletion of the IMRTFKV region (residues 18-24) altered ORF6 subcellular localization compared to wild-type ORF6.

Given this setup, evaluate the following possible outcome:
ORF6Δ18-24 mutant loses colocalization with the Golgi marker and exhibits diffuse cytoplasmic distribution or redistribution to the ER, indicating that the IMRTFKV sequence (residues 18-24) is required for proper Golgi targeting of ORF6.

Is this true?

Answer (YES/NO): NO